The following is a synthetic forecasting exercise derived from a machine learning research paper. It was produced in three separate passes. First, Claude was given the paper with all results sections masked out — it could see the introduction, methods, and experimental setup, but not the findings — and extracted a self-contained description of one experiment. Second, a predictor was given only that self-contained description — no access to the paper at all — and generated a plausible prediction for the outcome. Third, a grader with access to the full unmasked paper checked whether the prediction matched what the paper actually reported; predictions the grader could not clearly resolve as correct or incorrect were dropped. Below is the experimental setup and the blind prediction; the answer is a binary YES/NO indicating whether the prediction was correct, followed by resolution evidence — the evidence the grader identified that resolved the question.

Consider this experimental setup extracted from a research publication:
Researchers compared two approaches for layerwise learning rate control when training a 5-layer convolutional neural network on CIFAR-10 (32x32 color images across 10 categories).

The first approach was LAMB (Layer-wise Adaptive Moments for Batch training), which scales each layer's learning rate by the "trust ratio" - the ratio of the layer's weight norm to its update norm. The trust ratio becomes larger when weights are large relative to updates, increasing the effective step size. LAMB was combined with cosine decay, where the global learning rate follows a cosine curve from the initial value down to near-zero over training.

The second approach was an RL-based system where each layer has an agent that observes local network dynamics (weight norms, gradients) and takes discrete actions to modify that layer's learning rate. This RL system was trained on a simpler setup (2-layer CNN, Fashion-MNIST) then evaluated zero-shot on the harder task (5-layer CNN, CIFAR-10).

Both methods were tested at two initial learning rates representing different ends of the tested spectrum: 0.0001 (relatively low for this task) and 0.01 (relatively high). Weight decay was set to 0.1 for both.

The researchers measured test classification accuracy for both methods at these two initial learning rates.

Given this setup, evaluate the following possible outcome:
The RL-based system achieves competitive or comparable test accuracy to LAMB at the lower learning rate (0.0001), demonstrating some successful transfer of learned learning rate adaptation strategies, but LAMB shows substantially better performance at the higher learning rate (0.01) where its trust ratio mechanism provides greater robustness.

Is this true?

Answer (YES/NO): NO